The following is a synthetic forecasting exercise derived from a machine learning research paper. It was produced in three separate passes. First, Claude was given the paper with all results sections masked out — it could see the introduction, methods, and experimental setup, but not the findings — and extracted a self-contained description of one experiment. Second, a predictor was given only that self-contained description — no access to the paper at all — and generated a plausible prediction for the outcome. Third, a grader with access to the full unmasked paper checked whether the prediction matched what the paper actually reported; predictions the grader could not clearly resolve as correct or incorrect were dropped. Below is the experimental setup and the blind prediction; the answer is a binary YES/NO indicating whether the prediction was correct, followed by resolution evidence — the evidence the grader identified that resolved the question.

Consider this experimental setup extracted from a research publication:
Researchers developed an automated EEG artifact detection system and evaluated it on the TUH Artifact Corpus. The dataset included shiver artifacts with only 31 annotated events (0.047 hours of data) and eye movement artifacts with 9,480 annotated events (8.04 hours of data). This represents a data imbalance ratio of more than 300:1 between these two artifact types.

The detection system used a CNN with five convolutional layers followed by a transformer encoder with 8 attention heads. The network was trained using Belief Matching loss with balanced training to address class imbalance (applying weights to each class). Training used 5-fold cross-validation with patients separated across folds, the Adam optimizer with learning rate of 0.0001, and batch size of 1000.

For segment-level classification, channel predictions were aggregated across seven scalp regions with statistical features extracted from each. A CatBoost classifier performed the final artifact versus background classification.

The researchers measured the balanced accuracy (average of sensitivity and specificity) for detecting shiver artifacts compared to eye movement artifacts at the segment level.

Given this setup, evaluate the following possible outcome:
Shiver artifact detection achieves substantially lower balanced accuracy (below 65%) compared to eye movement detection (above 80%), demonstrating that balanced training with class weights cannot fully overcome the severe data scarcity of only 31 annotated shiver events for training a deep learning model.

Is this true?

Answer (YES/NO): NO